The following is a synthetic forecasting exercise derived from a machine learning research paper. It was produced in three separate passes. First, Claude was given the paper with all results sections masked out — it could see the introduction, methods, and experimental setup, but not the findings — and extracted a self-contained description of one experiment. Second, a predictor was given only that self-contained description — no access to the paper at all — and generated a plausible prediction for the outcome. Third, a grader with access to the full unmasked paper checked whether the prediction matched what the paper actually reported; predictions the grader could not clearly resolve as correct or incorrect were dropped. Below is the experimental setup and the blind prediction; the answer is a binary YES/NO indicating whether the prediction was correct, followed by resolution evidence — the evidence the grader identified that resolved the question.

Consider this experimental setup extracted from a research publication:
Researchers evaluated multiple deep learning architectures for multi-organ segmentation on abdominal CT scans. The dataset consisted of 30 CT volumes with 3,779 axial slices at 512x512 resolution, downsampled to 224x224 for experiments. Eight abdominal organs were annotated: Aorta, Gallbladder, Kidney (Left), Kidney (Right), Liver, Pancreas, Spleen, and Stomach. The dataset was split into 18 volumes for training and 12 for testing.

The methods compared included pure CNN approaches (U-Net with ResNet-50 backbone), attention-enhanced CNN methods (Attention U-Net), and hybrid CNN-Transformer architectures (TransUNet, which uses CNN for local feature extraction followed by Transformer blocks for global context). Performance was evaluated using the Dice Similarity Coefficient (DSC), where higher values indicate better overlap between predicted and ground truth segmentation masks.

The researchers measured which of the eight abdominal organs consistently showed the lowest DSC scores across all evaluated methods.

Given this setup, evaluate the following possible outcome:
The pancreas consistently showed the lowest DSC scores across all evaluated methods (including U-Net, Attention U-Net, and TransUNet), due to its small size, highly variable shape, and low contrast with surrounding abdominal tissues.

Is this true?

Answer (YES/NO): YES